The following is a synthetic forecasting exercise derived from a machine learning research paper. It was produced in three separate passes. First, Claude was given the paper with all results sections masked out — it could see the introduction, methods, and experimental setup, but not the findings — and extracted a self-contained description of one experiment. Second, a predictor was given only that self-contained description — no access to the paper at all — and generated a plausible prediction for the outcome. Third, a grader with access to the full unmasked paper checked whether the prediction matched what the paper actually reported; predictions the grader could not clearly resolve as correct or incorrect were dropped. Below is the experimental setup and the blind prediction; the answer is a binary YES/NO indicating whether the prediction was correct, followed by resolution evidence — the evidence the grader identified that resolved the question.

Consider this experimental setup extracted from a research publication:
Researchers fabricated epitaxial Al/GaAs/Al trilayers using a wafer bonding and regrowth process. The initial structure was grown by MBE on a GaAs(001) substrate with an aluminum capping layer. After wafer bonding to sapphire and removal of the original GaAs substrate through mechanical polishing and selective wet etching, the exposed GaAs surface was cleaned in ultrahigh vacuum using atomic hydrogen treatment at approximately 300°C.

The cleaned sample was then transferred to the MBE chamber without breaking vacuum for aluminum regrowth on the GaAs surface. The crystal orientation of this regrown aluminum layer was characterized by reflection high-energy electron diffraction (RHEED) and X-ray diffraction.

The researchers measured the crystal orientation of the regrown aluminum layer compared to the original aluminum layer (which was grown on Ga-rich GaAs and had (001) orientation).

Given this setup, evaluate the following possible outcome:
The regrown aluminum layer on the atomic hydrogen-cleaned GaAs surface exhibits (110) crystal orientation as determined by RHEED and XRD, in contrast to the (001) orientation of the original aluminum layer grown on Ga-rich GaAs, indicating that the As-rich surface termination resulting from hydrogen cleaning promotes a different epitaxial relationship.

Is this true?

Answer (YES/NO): NO